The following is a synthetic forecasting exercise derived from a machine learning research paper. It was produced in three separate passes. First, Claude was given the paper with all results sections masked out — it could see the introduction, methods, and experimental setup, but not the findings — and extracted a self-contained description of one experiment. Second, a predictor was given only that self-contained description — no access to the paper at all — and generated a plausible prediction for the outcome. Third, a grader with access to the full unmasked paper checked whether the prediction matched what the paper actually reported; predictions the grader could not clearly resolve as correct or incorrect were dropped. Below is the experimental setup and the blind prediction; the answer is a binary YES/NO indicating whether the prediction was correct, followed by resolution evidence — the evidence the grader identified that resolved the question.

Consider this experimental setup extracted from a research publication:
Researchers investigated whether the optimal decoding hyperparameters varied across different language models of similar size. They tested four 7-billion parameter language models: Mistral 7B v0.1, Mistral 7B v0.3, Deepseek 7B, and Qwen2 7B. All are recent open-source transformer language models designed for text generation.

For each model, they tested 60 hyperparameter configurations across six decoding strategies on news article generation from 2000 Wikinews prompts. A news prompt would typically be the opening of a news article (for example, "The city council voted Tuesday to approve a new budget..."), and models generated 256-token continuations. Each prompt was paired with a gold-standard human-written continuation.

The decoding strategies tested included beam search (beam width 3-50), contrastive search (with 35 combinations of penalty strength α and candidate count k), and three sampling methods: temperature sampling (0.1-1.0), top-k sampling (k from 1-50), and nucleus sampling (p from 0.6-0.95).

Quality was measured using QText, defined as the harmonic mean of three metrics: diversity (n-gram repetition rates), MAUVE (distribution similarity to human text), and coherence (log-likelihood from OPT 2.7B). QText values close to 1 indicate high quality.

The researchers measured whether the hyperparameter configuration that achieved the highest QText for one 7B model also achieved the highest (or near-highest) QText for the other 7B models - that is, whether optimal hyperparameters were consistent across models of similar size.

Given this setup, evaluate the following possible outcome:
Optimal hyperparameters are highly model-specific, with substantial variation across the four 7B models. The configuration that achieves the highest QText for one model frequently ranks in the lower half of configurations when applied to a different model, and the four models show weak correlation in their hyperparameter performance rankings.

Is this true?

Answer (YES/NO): NO